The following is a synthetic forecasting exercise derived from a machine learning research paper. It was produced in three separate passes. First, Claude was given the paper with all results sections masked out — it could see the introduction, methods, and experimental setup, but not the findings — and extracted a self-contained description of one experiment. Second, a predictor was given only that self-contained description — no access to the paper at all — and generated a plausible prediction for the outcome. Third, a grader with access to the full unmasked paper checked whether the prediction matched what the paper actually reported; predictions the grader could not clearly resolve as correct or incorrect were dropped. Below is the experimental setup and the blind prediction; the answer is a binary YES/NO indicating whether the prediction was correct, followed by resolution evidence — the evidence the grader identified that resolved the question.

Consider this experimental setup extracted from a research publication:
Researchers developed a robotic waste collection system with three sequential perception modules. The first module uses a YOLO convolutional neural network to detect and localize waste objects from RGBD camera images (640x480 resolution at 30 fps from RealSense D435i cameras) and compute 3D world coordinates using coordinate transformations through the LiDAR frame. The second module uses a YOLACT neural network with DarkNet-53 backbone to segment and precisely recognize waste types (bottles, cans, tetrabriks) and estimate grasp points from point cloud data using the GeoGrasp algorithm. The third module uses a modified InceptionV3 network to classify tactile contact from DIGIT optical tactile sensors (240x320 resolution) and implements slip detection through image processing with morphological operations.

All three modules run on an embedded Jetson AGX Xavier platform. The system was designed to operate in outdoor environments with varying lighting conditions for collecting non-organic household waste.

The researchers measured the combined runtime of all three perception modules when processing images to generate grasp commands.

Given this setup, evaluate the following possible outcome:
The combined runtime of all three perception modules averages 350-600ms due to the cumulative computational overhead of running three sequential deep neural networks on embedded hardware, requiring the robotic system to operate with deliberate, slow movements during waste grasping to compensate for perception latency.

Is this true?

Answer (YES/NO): NO